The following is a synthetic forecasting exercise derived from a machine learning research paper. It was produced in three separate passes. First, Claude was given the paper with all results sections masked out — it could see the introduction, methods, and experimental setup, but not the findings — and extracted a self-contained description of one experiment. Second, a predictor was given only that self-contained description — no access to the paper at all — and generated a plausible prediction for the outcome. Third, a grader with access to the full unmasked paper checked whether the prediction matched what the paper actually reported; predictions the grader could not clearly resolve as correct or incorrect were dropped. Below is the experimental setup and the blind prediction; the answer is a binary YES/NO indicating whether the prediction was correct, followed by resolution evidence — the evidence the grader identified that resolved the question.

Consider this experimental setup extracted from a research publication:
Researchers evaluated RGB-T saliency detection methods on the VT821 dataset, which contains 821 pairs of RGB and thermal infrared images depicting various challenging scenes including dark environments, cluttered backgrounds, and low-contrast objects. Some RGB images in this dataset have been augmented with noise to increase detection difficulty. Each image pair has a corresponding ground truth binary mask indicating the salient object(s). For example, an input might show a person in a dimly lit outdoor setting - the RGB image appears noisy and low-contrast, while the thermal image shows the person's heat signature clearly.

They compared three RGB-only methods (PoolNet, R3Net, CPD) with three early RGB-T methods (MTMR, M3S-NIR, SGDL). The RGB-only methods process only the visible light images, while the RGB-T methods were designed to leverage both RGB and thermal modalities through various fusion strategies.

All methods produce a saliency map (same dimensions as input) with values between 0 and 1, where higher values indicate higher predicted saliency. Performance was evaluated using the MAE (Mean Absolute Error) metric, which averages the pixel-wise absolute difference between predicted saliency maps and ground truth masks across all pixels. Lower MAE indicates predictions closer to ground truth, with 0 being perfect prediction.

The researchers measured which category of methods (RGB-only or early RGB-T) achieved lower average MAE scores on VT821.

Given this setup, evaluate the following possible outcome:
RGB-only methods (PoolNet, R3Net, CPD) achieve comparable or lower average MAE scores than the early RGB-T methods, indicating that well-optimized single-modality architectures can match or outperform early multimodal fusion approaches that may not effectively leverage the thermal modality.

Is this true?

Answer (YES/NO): YES